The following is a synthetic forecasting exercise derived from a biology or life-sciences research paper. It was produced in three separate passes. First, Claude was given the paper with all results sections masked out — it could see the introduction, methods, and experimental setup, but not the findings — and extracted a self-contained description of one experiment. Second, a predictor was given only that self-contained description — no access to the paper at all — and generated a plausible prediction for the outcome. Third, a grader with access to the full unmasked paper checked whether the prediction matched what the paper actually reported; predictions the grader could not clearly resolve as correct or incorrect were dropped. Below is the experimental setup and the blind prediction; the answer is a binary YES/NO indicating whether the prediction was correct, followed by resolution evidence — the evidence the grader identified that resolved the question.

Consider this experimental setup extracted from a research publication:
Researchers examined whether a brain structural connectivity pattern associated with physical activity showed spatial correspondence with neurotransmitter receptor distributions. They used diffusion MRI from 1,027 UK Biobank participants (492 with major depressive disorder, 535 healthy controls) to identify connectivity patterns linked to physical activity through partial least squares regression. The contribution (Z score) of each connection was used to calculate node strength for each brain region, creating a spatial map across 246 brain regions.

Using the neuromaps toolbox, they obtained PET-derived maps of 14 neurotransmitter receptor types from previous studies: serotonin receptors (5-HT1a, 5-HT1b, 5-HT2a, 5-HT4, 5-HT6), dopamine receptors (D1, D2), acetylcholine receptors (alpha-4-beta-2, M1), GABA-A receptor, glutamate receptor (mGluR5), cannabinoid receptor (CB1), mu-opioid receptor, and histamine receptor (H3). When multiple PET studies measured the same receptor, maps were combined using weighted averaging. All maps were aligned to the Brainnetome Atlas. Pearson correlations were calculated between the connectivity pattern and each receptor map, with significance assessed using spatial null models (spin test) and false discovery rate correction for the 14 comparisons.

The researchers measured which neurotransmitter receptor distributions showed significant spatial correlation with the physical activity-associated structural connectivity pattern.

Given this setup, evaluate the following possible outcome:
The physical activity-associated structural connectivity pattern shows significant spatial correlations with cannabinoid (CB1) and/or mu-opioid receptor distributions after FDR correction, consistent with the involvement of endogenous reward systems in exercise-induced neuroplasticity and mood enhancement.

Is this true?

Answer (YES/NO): NO